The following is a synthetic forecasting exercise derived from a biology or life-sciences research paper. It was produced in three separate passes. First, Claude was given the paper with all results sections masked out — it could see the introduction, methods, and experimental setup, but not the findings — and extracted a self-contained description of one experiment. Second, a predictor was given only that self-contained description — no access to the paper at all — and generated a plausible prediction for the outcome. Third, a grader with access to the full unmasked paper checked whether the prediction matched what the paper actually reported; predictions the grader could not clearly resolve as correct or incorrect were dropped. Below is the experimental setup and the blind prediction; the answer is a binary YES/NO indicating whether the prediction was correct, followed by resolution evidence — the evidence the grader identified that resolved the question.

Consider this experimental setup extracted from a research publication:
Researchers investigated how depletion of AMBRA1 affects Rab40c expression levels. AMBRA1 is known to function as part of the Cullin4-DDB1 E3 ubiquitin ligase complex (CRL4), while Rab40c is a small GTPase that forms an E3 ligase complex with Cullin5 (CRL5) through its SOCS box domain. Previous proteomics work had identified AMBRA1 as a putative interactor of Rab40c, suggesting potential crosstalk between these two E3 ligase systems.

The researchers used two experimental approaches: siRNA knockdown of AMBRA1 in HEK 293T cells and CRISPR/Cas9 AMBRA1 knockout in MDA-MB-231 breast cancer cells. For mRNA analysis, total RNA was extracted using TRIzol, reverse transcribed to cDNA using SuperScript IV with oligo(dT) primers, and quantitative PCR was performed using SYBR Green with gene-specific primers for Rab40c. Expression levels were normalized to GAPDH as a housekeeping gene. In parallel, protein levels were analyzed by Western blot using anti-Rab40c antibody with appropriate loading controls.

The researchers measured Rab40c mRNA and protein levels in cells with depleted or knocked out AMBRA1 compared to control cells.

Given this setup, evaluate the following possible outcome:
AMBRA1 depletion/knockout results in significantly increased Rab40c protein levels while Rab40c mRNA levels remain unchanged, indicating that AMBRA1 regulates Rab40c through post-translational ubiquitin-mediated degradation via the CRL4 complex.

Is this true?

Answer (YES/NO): NO